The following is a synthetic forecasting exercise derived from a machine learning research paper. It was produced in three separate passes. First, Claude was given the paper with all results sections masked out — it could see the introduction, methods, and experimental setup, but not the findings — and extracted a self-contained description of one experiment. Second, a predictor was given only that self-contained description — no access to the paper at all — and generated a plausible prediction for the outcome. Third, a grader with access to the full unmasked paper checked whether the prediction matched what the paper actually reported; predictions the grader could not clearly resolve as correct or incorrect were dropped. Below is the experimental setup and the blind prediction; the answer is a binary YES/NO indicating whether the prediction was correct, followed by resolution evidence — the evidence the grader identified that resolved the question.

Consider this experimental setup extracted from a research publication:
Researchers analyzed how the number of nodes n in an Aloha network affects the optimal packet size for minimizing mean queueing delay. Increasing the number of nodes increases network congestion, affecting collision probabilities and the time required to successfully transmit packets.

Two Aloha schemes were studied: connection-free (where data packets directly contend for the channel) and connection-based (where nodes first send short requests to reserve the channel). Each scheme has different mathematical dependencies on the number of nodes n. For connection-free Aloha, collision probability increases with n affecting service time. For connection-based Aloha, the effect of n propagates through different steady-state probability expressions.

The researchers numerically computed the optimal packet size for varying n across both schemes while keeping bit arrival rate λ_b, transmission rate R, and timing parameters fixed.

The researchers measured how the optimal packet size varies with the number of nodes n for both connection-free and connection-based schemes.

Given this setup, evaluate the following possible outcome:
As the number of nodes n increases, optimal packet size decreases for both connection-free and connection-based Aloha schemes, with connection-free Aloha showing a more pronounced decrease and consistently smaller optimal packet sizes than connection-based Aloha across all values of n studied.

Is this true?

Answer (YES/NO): NO